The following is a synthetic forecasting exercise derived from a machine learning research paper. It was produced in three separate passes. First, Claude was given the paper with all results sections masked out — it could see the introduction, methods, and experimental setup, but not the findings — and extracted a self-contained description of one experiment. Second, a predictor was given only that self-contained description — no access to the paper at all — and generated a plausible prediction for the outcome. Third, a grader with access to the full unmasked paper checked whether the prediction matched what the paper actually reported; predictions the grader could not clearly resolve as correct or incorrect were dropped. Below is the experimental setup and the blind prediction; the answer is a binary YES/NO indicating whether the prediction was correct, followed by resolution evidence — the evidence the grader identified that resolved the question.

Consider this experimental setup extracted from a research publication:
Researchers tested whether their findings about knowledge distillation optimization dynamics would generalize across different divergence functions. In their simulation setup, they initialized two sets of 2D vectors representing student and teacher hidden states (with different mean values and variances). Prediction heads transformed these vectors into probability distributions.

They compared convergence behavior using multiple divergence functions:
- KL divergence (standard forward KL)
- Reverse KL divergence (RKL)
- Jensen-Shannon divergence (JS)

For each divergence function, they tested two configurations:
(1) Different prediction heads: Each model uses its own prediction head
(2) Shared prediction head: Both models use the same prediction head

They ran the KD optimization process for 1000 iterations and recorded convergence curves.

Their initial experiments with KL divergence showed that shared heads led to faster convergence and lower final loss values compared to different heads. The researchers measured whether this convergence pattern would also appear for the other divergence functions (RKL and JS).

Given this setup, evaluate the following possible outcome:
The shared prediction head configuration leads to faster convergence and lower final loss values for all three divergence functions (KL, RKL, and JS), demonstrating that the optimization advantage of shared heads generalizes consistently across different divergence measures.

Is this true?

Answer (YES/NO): YES